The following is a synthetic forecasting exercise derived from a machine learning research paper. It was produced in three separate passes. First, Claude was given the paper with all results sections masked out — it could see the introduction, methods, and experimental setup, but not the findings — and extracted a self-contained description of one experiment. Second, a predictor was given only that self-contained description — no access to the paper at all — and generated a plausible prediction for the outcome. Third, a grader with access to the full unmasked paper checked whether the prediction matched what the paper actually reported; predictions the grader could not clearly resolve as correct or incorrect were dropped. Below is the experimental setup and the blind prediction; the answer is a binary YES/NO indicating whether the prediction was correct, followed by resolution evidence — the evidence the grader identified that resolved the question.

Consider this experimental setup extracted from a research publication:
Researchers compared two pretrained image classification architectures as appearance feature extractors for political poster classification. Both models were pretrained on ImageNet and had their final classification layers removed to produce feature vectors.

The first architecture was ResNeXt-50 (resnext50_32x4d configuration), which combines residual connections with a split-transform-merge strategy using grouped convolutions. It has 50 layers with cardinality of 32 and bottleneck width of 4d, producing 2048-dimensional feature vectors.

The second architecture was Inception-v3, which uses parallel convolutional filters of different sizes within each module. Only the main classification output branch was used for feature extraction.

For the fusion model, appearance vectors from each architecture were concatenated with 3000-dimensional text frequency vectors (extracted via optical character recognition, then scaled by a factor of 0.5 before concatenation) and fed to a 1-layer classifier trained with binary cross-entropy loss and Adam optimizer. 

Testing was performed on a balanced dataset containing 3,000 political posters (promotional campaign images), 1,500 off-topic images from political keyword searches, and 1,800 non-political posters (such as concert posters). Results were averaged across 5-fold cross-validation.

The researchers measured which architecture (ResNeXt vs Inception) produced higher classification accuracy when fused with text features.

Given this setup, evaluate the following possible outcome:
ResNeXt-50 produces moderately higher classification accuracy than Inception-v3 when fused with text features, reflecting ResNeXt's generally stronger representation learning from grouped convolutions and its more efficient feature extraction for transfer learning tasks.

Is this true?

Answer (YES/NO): NO